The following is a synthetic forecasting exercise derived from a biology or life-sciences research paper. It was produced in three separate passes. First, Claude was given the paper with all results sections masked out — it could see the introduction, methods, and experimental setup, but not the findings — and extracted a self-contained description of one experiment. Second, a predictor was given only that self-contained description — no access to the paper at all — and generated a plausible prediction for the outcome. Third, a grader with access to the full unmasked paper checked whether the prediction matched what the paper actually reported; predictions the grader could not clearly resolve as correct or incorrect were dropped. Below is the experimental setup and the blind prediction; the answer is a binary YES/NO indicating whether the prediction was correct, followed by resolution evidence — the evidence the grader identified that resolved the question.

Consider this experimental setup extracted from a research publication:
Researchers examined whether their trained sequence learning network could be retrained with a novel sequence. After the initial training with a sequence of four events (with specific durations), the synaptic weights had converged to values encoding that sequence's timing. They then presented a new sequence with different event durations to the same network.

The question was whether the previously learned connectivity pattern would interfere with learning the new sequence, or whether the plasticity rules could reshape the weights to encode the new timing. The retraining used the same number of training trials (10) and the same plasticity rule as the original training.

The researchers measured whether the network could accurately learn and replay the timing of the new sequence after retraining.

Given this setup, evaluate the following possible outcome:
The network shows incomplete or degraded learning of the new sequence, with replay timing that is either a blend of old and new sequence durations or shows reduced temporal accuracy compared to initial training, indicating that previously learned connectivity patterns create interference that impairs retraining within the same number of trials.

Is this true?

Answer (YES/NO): NO